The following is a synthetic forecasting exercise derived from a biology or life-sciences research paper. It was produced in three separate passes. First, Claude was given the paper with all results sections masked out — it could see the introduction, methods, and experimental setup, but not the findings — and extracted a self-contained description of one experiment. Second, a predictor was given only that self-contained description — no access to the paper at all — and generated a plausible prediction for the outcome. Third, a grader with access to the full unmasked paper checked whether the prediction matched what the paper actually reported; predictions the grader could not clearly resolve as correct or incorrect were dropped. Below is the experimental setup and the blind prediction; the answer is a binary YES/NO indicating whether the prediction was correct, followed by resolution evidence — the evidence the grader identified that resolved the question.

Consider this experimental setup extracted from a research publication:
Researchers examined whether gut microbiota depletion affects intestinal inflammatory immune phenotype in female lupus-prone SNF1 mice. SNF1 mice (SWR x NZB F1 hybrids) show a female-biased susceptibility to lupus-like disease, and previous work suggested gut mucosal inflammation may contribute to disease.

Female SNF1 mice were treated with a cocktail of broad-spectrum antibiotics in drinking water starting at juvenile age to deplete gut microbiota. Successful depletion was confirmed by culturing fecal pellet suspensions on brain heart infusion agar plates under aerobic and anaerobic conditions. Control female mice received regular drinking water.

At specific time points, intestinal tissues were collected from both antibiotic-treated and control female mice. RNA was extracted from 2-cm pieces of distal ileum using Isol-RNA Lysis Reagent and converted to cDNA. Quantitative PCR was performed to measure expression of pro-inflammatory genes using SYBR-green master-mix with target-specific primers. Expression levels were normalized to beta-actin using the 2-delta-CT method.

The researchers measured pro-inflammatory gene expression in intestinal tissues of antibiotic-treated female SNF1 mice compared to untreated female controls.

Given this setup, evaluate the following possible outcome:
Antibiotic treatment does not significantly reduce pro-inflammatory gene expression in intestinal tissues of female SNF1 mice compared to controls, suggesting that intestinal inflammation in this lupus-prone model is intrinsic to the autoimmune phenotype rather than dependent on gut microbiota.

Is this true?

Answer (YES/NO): NO